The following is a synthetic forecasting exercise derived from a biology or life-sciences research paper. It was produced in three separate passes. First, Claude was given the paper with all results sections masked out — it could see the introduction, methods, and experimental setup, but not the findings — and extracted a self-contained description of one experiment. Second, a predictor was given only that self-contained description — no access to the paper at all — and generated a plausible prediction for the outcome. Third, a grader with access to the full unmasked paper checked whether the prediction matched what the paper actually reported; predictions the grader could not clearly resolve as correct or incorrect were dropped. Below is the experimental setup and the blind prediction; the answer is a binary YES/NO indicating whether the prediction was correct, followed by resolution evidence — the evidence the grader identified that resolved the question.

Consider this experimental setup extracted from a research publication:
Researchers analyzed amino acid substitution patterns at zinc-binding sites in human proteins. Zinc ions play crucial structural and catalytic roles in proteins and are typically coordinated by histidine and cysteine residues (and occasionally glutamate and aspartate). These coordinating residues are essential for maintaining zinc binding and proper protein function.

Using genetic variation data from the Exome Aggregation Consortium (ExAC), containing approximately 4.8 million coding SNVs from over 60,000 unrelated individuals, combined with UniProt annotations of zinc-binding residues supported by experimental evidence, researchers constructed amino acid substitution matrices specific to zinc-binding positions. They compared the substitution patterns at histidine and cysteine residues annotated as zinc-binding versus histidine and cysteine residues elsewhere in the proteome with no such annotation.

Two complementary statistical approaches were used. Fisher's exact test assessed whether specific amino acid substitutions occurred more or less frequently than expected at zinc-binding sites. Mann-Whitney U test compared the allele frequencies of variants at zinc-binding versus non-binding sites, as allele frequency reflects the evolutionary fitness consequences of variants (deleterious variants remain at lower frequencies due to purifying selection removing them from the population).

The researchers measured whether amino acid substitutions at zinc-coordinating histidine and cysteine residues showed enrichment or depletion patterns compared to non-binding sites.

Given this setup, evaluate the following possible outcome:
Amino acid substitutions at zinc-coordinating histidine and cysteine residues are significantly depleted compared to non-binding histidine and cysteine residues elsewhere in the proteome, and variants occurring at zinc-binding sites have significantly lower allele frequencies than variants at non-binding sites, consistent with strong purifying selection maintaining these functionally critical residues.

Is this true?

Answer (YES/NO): YES